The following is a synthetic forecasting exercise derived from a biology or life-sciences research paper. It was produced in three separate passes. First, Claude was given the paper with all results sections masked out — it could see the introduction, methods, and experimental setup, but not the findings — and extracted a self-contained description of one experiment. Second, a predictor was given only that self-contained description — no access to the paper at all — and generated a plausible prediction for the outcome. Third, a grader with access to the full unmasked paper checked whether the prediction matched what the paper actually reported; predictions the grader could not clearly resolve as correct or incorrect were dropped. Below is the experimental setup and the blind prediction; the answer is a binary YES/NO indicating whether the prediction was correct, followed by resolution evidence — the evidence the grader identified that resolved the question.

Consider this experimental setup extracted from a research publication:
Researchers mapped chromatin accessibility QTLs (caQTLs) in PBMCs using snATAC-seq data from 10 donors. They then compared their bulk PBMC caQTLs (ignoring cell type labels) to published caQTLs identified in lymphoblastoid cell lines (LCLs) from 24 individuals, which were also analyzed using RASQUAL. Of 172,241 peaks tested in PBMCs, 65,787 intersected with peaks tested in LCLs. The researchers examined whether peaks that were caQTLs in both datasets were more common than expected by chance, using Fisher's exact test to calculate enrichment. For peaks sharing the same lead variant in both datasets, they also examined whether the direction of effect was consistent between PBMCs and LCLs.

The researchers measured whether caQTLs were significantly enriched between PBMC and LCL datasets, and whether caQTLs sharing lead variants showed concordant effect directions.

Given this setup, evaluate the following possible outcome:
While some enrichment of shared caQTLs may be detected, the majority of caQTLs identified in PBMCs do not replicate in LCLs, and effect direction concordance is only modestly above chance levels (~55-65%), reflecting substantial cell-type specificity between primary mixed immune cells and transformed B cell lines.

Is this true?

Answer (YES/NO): NO